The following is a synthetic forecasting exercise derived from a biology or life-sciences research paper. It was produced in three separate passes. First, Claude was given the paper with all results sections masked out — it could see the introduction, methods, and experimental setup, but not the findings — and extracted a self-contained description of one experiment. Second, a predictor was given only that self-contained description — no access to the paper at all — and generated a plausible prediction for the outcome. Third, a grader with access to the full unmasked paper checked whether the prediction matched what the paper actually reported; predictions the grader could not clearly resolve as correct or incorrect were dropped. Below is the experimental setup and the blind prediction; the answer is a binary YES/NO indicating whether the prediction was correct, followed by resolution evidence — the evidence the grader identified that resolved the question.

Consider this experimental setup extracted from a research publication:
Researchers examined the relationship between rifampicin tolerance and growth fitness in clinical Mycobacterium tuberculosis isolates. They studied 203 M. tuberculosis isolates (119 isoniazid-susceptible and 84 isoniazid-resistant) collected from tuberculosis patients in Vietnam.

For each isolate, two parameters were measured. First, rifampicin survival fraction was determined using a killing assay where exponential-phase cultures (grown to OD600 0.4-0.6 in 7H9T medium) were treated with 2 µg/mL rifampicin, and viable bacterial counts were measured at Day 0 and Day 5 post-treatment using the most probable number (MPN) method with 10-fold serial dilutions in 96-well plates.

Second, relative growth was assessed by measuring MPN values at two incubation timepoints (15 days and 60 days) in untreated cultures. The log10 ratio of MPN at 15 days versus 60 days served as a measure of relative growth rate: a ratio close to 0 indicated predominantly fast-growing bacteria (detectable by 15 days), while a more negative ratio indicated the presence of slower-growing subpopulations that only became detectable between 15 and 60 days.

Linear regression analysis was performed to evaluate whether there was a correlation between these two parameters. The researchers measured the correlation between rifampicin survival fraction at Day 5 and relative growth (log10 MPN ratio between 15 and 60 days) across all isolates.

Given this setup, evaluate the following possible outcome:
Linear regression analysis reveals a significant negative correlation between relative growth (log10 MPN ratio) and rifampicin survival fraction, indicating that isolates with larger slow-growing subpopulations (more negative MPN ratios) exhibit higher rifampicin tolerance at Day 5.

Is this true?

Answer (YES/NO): NO